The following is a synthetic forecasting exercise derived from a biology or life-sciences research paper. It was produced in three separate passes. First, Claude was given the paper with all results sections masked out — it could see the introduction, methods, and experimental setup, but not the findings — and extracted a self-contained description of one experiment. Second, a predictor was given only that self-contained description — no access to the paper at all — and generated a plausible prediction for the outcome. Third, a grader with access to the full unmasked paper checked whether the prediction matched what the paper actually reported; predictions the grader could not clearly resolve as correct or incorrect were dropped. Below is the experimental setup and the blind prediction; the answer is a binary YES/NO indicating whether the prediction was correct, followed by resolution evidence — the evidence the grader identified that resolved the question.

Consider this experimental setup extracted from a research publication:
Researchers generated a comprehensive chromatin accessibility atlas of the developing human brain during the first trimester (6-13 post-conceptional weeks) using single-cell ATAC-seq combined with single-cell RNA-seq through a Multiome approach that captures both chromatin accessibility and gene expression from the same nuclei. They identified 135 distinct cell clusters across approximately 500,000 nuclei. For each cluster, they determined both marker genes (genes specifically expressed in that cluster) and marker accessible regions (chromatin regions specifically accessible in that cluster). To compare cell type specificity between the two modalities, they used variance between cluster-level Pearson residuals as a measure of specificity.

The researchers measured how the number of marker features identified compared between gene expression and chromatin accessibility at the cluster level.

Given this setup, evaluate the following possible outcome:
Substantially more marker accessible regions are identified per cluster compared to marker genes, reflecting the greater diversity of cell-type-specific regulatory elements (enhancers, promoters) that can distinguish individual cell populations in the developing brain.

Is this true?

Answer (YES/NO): YES